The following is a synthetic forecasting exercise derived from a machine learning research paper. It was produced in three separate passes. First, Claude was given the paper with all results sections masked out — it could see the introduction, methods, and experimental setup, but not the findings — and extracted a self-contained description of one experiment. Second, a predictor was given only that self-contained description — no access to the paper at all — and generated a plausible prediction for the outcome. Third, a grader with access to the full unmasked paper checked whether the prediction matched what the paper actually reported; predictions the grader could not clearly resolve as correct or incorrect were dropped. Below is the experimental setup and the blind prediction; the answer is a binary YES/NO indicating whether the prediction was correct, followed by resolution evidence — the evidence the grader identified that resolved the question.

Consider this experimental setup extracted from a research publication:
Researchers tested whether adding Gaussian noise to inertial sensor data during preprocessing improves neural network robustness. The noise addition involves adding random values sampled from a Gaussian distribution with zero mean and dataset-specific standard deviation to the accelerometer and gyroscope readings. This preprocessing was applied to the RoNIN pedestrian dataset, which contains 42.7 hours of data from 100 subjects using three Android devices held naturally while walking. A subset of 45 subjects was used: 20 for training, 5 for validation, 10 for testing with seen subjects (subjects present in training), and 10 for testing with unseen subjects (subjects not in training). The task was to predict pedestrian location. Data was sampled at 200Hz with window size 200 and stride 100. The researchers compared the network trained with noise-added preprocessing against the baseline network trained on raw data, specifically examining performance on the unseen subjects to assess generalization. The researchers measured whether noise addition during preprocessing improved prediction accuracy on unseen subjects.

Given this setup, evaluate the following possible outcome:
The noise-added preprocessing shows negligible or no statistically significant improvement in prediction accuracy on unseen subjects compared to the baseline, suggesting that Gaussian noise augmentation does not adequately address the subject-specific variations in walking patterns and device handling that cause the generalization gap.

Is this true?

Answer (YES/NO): NO